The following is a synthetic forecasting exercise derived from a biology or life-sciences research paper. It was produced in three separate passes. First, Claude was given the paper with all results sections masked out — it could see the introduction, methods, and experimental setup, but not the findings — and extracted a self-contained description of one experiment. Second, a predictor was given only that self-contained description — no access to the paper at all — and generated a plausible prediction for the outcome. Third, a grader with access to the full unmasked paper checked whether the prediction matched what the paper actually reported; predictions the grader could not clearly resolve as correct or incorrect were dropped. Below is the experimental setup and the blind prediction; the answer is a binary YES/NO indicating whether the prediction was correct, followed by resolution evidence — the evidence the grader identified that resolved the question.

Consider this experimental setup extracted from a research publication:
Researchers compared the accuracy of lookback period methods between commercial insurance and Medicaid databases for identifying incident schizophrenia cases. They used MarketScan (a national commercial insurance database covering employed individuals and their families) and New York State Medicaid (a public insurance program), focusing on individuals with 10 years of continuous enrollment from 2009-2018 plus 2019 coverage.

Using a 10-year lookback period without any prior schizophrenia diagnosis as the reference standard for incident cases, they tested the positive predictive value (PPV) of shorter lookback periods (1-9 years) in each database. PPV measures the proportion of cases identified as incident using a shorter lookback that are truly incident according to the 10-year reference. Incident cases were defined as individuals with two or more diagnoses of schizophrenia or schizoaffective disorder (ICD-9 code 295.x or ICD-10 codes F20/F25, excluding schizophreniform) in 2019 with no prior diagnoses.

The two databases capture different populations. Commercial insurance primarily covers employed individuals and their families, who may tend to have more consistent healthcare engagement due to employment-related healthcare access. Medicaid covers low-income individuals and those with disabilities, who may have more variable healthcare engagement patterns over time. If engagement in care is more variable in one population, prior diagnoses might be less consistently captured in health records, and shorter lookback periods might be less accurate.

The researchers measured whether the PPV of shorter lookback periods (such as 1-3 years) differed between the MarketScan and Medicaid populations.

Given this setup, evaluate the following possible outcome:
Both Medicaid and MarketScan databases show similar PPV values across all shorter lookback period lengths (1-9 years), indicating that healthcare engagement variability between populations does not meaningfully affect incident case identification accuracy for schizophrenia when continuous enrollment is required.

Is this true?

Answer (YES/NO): NO